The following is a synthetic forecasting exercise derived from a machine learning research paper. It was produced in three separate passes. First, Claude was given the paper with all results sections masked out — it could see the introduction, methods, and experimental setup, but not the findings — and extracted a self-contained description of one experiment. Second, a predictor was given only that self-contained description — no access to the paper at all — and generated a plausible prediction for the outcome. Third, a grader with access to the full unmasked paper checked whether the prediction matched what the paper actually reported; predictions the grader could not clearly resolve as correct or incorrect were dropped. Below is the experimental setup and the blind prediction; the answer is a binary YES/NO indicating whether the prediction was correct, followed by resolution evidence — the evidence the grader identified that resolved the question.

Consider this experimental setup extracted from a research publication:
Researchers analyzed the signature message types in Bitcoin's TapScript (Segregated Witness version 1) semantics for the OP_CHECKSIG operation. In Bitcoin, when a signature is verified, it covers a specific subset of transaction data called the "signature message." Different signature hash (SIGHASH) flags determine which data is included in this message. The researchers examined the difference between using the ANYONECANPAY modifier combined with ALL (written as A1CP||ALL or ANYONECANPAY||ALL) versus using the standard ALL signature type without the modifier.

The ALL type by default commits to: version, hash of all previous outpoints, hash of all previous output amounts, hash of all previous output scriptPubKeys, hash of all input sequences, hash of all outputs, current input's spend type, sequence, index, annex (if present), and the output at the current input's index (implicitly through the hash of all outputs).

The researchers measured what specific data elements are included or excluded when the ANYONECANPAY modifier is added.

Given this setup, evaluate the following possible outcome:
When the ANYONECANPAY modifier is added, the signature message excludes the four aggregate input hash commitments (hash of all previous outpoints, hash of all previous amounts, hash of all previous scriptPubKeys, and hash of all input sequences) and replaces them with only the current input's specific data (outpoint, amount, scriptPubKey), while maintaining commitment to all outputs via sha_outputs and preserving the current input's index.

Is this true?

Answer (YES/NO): NO